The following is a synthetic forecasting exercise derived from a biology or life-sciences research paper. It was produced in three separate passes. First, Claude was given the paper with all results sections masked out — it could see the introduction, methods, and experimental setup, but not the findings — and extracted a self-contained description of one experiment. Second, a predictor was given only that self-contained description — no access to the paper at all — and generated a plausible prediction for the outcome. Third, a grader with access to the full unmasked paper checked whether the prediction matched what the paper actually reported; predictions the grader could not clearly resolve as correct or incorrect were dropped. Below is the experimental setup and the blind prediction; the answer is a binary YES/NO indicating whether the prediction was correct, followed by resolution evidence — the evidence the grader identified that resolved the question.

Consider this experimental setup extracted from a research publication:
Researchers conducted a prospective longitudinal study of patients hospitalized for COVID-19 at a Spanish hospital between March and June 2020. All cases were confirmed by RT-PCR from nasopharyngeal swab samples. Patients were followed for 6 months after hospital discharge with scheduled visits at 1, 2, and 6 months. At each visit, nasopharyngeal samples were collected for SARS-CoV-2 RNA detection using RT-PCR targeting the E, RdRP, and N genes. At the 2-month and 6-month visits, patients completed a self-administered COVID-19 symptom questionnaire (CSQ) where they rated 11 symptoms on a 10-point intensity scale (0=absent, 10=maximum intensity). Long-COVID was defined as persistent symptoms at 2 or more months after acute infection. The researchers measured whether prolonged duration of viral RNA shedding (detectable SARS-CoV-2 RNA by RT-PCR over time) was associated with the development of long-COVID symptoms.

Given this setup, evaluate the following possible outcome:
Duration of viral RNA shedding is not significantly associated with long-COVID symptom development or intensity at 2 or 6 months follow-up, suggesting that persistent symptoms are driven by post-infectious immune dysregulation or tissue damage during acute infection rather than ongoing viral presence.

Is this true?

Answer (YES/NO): YES